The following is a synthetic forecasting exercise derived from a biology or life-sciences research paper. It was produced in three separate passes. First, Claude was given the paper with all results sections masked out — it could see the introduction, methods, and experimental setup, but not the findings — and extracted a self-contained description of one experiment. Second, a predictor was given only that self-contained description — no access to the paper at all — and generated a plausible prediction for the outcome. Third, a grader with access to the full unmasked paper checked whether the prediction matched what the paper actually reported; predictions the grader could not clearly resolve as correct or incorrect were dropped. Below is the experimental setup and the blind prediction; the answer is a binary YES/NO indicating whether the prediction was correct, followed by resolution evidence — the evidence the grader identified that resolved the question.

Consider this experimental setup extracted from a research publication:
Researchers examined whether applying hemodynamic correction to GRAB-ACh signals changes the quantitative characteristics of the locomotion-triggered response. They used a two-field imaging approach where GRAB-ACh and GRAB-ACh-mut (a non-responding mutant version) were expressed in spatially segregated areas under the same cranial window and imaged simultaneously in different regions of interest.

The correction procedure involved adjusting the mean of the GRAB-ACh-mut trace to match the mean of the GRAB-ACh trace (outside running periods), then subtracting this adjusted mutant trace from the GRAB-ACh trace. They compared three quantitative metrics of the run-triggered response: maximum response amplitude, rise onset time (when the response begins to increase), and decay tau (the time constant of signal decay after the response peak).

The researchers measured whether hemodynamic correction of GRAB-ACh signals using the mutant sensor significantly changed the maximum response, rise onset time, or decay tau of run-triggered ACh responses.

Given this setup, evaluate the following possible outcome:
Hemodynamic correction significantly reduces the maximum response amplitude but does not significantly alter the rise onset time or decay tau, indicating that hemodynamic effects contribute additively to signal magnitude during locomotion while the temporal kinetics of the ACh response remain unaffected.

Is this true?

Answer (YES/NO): NO